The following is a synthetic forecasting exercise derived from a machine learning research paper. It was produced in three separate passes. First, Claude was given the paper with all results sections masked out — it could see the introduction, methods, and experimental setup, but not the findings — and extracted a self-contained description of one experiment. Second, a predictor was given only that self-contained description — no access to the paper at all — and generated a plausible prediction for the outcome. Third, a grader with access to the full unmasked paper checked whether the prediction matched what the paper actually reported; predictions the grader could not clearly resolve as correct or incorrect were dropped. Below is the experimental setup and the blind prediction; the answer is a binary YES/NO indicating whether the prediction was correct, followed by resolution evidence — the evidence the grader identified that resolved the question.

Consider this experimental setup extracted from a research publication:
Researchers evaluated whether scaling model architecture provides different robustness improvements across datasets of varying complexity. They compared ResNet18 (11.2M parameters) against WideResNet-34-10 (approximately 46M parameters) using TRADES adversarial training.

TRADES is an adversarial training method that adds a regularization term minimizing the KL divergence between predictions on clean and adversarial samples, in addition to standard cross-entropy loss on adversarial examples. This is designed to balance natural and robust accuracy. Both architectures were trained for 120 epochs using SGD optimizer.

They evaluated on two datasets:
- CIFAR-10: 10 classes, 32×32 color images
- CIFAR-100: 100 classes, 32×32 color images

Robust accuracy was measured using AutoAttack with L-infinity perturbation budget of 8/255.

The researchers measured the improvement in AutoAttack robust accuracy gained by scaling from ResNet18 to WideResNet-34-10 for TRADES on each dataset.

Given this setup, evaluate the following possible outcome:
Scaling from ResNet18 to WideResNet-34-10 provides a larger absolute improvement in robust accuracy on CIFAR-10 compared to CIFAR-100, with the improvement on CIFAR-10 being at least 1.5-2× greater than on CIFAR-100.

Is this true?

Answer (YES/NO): NO